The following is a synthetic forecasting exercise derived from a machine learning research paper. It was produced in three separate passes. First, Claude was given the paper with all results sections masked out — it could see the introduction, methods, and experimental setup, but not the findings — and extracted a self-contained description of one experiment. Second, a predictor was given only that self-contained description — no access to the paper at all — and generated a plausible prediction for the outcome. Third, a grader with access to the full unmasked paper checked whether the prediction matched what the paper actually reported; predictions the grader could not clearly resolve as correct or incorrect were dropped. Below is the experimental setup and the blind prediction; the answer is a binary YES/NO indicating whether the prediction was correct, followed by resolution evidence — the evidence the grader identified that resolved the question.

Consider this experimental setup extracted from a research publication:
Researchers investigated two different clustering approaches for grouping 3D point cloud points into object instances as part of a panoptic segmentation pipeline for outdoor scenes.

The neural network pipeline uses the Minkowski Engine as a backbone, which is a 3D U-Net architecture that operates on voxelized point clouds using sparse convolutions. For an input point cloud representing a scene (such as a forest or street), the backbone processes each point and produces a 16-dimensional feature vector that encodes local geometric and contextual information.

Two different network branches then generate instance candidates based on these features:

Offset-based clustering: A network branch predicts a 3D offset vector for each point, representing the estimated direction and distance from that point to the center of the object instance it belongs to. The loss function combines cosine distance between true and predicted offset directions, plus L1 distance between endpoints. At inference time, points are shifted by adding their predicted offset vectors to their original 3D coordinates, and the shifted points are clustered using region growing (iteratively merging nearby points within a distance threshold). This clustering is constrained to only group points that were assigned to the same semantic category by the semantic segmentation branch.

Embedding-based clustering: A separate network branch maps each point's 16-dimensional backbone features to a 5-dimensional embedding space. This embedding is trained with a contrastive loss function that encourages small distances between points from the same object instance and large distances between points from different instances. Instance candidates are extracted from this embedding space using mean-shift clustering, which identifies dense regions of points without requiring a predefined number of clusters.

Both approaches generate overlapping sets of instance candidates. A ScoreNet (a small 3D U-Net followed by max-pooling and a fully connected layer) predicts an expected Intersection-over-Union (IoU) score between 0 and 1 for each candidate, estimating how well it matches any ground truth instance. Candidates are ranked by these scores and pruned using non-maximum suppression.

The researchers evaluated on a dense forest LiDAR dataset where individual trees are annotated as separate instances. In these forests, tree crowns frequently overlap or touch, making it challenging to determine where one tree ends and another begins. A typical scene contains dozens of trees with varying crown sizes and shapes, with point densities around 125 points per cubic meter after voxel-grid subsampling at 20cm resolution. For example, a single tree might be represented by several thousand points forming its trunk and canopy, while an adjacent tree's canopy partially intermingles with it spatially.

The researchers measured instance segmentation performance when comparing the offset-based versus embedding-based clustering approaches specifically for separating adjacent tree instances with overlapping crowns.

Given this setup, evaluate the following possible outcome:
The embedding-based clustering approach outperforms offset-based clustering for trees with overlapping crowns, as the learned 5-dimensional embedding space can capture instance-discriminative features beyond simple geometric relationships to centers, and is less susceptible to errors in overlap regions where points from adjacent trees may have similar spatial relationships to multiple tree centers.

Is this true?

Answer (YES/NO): YES